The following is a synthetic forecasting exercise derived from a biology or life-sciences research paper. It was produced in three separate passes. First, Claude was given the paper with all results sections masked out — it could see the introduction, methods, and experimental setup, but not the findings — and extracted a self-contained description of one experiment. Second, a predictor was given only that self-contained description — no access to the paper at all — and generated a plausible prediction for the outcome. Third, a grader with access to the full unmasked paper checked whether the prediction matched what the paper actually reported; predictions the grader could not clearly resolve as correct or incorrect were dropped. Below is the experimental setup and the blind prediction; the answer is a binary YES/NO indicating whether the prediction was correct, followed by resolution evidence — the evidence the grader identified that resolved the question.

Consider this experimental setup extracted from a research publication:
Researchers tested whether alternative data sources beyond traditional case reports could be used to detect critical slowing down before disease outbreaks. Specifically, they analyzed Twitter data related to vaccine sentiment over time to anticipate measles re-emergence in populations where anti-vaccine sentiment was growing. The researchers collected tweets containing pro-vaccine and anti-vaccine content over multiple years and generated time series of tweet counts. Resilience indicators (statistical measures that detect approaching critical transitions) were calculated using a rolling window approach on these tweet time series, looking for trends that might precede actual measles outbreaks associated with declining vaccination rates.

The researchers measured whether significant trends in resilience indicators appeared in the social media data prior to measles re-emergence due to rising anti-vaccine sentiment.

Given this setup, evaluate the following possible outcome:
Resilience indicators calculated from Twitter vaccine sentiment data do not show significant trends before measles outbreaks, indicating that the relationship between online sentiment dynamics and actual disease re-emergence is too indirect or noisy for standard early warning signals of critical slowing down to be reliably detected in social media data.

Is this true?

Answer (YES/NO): NO